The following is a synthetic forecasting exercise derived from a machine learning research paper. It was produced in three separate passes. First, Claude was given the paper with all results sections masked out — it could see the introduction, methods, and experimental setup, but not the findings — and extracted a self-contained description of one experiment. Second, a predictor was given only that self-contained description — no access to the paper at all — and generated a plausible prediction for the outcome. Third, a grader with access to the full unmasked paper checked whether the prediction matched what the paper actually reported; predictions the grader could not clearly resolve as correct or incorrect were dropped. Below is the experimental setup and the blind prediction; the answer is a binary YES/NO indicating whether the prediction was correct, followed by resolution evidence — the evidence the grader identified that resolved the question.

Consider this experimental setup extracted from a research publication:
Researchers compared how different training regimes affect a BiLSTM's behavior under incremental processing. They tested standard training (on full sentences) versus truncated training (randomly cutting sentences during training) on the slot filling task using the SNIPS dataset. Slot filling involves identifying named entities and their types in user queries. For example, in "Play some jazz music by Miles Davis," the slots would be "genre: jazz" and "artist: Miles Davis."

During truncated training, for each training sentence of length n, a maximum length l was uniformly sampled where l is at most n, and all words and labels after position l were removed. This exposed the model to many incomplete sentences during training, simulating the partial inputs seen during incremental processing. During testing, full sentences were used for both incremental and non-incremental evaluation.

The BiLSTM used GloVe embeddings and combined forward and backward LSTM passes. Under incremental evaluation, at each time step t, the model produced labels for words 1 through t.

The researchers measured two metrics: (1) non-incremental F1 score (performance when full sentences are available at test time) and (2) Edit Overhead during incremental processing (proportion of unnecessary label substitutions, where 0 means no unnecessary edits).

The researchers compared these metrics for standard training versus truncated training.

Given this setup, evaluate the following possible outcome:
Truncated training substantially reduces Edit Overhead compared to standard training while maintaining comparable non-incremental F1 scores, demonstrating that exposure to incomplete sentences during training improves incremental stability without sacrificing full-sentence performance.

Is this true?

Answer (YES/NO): NO